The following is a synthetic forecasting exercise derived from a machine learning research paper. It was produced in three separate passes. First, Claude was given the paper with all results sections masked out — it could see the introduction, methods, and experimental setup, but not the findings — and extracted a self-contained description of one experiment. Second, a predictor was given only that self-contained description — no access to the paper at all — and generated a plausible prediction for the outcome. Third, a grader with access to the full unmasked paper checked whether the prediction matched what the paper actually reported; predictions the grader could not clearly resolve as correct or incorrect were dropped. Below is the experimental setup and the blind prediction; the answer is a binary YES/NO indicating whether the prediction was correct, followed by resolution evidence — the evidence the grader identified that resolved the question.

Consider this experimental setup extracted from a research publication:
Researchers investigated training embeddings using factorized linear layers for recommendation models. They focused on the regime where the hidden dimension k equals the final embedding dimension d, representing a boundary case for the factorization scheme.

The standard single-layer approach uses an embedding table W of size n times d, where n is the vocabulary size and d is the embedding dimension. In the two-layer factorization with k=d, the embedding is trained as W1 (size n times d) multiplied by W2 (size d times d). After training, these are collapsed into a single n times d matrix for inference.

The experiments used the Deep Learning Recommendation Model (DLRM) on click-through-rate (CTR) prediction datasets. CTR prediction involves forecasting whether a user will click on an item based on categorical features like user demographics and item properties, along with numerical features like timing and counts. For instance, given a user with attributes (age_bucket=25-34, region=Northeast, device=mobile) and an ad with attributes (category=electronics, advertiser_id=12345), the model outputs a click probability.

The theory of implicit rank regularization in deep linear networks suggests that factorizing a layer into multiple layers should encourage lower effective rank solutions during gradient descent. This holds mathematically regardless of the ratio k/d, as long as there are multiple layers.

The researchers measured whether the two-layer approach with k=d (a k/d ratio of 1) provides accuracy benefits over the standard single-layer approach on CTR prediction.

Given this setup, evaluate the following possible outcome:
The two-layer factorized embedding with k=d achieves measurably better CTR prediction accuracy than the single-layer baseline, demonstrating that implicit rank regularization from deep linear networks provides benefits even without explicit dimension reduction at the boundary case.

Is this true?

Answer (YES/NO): YES